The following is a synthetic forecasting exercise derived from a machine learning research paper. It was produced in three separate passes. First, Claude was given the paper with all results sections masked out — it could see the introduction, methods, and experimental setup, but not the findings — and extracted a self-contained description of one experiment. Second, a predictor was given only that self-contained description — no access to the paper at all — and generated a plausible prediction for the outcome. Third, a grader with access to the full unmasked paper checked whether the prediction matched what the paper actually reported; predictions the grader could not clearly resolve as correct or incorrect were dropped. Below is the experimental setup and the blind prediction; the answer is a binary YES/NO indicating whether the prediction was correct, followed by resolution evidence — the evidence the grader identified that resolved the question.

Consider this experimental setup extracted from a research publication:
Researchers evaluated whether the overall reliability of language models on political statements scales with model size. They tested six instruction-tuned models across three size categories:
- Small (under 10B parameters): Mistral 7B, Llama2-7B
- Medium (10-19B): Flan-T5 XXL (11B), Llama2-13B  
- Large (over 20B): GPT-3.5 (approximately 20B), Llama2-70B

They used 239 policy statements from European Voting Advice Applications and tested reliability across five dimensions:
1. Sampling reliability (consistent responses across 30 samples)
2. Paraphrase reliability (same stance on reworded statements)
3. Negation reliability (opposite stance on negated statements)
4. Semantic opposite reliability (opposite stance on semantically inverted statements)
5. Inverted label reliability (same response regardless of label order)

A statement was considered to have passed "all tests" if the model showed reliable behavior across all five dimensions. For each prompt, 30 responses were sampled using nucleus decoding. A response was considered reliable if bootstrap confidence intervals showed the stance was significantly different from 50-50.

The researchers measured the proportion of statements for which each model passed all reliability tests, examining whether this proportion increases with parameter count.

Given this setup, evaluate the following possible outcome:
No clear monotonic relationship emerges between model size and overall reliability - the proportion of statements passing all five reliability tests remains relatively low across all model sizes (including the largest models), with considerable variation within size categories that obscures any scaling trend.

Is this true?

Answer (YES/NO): NO